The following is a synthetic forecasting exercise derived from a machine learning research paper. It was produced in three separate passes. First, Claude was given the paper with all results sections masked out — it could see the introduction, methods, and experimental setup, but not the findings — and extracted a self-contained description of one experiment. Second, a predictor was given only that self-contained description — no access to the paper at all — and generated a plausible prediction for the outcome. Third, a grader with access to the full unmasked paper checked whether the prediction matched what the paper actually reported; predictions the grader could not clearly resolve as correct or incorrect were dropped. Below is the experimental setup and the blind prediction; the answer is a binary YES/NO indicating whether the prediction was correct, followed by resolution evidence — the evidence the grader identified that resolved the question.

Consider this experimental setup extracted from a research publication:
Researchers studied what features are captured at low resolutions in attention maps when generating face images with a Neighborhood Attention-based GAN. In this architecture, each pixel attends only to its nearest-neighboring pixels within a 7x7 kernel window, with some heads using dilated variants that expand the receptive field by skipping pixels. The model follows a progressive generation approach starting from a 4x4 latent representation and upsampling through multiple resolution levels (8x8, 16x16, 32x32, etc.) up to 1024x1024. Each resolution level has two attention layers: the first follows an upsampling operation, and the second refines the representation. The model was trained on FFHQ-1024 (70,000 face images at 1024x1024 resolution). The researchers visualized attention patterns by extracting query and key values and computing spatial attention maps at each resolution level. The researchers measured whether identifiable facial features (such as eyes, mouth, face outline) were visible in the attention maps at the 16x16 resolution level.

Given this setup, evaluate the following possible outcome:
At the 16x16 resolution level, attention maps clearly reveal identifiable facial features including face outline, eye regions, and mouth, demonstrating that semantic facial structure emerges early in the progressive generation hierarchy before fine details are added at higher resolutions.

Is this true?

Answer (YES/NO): YES